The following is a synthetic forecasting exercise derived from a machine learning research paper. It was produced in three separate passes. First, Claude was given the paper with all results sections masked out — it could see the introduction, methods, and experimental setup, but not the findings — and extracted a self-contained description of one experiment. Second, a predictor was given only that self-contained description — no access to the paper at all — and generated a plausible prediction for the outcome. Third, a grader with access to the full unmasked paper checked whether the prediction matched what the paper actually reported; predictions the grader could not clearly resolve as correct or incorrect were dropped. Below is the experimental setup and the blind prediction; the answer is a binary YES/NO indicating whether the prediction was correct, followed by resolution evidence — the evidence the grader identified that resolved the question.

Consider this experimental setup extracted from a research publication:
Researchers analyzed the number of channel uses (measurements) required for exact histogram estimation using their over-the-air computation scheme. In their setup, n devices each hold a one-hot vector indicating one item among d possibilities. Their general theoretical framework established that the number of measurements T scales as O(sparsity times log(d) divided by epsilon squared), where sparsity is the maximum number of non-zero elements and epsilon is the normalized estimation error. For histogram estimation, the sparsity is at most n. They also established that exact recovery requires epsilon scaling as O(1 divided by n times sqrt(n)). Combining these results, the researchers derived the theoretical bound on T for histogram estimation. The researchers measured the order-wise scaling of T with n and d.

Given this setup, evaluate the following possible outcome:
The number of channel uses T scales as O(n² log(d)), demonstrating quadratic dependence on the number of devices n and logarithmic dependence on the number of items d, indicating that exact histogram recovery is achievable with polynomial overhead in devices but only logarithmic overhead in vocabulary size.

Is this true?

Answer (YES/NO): NO